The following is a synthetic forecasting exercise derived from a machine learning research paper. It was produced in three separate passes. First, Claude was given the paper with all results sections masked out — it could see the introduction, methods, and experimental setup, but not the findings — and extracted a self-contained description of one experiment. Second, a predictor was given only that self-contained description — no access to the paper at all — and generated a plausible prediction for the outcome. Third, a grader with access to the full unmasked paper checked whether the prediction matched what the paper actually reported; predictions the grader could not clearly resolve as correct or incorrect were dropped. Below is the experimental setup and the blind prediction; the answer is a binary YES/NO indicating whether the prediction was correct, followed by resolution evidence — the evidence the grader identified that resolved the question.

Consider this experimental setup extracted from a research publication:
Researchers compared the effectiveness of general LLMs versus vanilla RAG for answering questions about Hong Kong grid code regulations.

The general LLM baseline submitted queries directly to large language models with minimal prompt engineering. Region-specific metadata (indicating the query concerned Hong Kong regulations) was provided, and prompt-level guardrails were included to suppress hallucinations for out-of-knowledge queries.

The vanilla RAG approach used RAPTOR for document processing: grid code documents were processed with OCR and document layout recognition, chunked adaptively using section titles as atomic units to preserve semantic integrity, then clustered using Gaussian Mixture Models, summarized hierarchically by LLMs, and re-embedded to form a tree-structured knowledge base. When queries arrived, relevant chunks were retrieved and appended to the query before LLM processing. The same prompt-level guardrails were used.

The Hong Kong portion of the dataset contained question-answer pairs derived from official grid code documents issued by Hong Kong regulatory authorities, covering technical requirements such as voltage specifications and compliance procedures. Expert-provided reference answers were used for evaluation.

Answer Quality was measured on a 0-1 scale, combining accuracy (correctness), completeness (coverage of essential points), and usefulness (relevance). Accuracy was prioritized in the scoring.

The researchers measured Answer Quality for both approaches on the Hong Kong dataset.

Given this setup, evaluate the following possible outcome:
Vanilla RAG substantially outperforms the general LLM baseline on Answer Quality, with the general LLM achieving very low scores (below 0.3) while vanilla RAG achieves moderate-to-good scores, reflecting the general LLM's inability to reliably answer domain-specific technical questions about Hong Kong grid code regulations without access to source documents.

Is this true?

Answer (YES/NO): NO